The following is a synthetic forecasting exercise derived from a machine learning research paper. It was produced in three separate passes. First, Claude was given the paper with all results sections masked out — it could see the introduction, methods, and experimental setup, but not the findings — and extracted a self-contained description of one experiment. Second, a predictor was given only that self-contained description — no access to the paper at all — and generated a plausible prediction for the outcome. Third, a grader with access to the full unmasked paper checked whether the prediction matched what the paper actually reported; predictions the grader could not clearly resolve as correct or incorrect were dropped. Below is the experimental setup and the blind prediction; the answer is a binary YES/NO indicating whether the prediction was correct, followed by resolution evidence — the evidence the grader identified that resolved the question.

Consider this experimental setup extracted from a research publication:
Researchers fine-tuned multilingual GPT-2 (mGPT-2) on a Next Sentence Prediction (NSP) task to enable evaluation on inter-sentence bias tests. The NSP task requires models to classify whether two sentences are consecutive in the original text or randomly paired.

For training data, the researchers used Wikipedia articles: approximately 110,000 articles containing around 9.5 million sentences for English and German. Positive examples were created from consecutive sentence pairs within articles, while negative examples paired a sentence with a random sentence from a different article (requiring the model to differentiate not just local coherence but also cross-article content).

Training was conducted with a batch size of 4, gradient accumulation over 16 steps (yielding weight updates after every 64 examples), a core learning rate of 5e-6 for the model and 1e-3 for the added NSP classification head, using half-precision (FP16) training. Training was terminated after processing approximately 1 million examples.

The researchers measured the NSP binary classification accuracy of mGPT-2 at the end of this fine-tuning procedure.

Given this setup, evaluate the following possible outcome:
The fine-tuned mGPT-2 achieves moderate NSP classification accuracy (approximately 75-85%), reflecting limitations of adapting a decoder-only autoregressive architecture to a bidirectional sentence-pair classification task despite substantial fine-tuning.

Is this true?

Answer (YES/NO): NO